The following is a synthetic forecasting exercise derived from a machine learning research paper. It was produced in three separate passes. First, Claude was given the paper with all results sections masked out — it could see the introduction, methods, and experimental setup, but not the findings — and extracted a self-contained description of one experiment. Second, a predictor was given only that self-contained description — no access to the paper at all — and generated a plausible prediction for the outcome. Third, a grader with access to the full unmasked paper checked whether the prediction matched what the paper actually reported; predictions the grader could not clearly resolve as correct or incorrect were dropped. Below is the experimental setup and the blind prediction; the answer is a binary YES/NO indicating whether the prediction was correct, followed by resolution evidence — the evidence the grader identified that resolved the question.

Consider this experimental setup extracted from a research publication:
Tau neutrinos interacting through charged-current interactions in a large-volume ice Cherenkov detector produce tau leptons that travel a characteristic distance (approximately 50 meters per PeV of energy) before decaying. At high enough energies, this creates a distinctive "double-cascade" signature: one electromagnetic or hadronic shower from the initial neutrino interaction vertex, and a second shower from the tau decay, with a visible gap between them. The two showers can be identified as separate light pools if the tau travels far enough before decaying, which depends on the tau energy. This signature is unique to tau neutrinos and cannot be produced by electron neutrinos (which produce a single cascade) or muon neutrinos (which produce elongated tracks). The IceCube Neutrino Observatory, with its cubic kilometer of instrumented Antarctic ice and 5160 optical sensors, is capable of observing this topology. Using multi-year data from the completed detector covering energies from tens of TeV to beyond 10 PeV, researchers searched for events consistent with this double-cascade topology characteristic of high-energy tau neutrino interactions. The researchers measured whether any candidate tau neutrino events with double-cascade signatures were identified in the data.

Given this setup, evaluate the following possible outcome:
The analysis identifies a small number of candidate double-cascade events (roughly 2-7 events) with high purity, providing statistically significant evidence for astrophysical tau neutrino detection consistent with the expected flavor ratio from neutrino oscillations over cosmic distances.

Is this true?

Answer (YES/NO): NO